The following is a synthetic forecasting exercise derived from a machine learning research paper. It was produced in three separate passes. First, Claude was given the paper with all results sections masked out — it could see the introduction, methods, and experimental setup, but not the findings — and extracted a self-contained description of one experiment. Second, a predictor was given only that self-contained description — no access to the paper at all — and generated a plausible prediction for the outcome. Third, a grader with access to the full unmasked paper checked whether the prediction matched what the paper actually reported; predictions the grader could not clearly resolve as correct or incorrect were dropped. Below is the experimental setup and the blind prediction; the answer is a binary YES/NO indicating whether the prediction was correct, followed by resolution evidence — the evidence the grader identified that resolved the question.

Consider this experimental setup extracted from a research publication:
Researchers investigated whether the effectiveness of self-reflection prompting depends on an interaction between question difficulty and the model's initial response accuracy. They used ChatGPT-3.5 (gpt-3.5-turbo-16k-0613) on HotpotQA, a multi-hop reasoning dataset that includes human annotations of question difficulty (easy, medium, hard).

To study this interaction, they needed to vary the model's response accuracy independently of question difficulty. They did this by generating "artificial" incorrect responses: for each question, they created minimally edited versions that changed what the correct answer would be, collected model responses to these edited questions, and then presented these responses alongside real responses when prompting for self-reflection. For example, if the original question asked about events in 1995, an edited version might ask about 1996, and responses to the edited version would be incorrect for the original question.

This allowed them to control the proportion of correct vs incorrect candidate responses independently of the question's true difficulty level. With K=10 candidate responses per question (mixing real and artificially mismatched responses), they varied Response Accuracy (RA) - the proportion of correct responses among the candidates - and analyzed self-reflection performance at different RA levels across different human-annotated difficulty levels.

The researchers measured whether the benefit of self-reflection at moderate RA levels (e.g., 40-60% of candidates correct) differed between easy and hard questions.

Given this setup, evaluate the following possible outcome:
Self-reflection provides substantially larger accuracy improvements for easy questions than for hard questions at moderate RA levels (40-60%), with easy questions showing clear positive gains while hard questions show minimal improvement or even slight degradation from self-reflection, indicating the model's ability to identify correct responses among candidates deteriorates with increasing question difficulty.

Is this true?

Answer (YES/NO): NO